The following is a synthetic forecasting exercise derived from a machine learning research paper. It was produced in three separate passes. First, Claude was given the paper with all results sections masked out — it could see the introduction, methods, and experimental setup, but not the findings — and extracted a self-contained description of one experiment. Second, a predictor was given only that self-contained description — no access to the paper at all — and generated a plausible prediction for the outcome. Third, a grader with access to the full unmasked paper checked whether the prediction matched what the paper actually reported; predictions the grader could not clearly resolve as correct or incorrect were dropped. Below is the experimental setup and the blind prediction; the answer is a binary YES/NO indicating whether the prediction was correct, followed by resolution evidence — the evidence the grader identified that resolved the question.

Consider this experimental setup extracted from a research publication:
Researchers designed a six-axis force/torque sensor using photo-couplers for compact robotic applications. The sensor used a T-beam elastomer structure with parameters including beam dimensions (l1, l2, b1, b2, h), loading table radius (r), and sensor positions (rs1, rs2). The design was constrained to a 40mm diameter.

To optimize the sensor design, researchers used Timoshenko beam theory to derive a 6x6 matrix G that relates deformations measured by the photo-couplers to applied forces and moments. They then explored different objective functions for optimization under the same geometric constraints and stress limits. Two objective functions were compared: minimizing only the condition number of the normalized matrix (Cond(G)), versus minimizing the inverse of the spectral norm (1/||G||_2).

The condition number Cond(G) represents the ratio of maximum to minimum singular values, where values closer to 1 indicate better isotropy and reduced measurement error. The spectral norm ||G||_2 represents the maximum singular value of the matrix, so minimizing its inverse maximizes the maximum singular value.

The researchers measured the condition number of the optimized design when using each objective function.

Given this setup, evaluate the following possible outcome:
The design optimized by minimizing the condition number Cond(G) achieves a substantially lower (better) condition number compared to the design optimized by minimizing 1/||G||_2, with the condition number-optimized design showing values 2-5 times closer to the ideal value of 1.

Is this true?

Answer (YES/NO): NO